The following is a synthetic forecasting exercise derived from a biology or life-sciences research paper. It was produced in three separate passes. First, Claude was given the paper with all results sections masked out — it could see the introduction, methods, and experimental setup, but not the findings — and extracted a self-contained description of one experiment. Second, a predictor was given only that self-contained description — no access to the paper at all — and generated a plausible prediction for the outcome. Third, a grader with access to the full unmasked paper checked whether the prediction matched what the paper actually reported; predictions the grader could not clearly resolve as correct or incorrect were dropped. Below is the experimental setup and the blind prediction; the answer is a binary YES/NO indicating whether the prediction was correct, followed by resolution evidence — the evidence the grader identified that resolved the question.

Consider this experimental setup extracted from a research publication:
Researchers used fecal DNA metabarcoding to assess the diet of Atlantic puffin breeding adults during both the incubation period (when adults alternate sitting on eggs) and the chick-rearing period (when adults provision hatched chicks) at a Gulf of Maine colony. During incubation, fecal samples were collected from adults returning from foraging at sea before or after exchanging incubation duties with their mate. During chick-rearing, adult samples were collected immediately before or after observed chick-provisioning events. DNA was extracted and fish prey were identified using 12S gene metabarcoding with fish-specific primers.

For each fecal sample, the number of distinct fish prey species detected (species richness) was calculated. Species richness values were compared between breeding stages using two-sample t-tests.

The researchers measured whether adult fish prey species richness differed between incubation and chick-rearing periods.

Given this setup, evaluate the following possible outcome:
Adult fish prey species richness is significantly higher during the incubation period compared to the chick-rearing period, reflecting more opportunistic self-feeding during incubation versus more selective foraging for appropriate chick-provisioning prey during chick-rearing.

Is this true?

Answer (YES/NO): NO